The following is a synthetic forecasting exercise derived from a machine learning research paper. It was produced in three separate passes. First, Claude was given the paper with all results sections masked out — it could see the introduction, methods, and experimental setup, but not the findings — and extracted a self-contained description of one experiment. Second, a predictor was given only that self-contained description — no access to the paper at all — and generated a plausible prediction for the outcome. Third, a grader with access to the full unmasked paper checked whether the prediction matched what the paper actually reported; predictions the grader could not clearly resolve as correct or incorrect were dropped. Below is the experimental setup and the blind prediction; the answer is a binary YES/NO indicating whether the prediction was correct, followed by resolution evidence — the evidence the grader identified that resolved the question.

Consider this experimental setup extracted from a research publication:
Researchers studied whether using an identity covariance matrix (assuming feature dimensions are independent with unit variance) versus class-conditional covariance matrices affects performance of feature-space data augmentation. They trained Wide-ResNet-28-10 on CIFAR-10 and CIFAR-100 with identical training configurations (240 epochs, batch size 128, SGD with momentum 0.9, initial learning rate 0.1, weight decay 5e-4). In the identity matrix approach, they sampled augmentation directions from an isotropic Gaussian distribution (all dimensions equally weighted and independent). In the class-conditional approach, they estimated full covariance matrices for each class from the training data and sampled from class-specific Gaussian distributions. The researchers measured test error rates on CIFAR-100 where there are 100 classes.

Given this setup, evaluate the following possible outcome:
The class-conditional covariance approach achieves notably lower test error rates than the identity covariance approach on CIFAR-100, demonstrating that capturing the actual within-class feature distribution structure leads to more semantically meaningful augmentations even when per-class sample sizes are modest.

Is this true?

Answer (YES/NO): YES